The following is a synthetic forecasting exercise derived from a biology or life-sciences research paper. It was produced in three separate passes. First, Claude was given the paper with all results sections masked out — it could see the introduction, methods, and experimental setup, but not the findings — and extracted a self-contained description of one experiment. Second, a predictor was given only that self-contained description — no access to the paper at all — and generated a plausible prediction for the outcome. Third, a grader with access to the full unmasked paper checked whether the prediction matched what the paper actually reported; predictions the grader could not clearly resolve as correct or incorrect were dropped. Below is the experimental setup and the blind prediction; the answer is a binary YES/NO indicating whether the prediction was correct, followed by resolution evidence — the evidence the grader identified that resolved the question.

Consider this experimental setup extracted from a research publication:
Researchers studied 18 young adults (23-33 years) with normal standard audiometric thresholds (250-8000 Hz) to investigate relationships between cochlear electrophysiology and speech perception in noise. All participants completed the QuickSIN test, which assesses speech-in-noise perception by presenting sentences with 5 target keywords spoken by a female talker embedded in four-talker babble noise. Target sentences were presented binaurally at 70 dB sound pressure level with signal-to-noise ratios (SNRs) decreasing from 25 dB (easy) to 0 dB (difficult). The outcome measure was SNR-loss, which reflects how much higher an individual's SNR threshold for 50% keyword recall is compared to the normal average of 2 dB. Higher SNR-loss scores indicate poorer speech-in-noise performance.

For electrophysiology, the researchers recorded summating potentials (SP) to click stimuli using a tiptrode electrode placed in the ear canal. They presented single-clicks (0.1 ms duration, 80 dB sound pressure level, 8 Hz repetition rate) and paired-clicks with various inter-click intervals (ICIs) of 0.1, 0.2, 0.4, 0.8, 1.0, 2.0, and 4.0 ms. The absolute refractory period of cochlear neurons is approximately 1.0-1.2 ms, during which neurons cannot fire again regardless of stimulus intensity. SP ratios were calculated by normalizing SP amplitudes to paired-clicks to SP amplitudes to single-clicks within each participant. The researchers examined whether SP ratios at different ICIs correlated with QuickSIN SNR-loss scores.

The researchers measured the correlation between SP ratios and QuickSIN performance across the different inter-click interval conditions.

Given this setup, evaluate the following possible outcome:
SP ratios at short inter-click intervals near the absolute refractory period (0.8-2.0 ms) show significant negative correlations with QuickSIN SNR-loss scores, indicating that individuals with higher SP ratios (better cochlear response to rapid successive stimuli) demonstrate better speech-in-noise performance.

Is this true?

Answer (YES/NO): NO